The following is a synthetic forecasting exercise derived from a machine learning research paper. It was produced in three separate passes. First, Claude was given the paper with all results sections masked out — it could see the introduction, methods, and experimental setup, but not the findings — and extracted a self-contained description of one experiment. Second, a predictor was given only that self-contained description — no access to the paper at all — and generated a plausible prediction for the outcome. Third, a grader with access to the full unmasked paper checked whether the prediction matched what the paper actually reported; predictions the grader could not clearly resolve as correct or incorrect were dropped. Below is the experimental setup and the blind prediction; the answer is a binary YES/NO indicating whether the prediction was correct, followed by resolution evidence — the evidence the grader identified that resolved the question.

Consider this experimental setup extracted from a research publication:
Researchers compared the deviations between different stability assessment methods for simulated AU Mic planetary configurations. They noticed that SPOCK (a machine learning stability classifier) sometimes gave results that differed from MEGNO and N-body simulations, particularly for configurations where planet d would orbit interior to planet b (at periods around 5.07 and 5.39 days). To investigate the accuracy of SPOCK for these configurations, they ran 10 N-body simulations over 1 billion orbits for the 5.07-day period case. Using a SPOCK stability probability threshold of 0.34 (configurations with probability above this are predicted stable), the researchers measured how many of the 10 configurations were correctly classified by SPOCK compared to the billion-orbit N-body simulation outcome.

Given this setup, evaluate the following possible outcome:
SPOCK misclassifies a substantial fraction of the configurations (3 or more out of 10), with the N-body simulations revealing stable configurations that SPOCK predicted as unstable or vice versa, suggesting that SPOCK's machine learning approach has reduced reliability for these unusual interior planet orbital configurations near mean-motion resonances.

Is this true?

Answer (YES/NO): YES